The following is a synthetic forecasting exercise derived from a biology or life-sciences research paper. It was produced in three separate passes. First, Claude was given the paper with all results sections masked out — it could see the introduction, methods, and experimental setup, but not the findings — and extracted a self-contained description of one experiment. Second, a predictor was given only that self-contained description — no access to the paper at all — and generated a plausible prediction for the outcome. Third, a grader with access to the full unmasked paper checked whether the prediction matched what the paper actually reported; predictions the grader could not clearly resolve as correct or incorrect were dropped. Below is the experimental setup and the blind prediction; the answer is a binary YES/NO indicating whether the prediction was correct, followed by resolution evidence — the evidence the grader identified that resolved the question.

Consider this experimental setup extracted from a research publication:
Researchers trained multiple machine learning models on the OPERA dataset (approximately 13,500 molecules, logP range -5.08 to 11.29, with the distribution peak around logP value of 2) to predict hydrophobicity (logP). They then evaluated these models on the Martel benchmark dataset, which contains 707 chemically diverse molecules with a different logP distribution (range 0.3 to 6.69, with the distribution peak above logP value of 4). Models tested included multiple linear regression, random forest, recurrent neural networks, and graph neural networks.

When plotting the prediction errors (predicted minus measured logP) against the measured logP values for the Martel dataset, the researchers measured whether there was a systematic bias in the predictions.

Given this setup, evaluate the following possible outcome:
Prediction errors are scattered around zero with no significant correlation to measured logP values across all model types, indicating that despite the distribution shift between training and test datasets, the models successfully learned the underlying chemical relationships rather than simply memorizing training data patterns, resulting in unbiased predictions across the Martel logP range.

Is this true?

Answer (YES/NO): NO